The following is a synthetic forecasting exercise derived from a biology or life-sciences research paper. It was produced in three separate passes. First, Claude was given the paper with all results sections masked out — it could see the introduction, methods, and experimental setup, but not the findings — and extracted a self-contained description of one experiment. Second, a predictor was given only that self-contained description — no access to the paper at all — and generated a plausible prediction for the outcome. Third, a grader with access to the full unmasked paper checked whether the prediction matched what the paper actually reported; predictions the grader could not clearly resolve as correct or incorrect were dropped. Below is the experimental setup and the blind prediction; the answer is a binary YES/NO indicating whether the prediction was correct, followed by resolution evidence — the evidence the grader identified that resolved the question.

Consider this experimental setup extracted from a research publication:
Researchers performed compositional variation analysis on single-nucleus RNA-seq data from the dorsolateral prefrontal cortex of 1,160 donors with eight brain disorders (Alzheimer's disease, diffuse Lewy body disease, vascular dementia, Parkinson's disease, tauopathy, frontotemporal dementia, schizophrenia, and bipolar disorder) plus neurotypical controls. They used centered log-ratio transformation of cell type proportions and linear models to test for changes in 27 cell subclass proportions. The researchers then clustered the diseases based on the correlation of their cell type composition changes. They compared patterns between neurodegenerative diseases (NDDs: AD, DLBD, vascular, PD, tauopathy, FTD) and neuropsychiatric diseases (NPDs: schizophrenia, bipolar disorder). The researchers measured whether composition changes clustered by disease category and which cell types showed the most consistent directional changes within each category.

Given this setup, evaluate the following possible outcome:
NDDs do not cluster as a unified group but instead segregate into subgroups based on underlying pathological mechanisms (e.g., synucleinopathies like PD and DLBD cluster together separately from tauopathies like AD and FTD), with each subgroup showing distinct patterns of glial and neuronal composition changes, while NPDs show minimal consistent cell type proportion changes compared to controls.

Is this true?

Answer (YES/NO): NO